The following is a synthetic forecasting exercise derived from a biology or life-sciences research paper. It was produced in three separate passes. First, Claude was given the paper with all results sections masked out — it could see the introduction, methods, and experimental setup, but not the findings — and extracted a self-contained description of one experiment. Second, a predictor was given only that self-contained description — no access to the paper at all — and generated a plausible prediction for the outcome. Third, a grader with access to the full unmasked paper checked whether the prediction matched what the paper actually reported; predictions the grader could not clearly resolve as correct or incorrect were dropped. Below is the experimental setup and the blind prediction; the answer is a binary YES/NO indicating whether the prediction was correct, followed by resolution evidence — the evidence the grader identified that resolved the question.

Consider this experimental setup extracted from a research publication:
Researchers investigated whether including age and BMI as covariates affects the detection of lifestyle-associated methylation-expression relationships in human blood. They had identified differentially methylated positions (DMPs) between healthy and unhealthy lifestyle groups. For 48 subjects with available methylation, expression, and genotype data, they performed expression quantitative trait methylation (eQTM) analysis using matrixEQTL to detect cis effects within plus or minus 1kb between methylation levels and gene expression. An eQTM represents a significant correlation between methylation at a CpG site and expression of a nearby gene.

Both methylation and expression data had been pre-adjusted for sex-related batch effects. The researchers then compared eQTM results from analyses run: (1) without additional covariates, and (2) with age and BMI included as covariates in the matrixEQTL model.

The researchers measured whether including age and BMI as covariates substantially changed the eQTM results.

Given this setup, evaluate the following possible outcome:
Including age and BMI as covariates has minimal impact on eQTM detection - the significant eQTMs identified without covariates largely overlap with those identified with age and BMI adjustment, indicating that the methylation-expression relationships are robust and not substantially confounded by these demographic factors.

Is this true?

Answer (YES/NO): YES